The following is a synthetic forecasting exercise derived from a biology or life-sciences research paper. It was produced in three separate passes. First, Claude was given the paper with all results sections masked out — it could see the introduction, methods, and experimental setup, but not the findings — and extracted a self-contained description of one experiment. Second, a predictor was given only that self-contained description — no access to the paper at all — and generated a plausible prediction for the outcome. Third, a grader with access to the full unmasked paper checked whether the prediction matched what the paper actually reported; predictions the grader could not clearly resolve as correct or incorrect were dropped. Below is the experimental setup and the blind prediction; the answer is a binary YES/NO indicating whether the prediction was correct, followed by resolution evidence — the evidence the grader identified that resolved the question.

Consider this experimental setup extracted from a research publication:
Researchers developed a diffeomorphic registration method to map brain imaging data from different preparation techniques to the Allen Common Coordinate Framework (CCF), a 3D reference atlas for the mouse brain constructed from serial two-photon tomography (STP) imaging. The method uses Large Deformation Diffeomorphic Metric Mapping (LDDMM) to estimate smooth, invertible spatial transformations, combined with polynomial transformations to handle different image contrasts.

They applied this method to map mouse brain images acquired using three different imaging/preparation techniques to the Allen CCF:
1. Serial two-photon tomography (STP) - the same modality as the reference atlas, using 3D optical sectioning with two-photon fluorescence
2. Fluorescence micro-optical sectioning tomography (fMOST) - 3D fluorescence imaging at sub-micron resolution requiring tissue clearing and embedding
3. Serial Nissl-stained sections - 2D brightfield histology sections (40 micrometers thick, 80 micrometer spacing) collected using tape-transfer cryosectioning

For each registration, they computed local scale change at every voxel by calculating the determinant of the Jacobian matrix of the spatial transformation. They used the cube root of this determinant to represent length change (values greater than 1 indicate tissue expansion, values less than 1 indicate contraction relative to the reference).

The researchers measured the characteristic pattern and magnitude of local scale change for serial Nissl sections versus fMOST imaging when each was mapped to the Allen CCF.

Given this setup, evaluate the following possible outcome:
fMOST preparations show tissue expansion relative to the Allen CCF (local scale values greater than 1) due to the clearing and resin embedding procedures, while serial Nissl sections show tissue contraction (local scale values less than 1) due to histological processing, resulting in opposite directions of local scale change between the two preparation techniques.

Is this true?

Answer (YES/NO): NO